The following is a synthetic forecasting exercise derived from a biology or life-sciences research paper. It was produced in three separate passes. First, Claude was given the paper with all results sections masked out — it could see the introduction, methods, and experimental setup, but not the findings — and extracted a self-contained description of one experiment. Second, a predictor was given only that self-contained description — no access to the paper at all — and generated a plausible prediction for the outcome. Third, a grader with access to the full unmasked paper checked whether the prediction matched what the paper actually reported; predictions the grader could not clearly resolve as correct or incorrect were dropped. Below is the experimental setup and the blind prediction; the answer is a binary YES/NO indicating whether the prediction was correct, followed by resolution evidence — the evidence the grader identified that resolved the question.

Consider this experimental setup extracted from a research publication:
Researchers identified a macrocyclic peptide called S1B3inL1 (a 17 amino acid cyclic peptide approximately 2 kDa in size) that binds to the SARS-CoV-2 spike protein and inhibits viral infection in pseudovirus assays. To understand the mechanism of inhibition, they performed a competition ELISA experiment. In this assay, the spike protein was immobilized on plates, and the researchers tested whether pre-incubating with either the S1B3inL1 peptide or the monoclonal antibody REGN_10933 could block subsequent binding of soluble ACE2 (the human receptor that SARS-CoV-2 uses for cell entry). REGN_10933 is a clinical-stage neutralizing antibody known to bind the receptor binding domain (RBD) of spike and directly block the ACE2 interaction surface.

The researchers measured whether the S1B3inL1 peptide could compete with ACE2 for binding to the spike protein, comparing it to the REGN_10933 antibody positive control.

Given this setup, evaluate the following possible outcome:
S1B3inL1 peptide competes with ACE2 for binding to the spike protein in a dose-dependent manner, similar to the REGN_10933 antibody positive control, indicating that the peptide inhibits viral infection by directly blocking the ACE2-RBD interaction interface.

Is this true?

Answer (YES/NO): NO